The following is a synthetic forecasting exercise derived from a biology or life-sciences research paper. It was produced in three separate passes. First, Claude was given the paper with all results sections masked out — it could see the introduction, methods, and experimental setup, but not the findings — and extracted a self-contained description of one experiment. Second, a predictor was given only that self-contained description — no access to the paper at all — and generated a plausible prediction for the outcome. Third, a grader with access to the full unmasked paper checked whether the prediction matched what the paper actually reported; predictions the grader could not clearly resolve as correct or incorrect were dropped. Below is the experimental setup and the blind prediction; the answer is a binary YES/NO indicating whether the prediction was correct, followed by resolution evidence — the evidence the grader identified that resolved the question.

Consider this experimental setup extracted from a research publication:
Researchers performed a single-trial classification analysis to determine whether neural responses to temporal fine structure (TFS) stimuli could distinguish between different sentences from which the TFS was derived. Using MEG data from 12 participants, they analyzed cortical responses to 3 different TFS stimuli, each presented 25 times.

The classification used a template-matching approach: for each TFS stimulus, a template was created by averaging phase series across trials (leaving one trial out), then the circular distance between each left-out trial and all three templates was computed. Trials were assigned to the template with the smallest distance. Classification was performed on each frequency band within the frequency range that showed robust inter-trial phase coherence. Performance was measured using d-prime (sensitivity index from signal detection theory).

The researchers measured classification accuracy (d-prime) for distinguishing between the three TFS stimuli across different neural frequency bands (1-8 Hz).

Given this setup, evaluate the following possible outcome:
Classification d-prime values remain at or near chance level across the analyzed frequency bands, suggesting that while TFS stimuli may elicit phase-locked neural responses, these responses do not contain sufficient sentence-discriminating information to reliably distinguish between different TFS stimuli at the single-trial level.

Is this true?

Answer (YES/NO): NO